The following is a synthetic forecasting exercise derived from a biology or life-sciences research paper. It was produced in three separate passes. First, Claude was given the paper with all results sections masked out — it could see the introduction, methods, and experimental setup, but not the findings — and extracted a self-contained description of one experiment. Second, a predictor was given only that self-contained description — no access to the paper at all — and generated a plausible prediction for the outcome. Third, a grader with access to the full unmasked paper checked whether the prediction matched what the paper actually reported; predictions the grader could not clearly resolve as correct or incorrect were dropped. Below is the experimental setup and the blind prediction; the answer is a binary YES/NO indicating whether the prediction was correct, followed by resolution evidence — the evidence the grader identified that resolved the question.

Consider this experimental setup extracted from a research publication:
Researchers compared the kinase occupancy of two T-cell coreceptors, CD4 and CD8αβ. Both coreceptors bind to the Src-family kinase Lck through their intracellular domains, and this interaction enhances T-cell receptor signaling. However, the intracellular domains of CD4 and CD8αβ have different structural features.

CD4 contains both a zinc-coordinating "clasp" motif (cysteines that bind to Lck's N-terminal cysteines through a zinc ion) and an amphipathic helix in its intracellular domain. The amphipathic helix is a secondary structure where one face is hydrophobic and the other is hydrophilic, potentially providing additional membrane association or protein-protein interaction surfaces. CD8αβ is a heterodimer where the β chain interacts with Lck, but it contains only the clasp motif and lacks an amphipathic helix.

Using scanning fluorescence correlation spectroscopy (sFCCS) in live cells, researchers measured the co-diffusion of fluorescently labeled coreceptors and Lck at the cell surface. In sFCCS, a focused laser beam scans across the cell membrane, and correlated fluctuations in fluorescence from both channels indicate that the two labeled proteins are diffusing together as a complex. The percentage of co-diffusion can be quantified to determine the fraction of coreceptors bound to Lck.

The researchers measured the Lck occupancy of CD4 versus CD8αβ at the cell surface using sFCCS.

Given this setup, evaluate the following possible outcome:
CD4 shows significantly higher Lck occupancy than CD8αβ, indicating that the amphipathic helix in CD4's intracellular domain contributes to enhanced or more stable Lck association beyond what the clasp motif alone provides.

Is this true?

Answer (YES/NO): YES